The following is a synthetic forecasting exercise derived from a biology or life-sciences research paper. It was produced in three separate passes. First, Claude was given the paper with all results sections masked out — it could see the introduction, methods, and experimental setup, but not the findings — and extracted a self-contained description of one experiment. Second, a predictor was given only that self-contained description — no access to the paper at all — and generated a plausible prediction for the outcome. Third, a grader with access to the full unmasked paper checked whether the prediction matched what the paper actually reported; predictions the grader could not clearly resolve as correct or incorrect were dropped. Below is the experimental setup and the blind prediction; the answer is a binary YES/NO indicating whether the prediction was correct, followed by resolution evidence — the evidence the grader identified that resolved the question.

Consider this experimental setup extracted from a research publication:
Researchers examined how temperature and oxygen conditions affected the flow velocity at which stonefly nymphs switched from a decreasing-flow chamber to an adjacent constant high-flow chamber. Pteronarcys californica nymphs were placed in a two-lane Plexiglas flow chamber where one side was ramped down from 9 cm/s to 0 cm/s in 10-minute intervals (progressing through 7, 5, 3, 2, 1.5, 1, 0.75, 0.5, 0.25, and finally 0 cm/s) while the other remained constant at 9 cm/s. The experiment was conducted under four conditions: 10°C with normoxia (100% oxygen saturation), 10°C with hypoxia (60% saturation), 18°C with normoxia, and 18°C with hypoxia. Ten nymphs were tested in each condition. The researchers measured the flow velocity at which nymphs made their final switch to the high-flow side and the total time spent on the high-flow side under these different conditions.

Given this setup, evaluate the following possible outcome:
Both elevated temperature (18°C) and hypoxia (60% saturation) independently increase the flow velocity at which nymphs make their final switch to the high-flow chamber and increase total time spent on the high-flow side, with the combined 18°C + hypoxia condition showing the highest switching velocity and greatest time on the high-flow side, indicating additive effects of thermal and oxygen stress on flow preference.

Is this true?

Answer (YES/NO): NO